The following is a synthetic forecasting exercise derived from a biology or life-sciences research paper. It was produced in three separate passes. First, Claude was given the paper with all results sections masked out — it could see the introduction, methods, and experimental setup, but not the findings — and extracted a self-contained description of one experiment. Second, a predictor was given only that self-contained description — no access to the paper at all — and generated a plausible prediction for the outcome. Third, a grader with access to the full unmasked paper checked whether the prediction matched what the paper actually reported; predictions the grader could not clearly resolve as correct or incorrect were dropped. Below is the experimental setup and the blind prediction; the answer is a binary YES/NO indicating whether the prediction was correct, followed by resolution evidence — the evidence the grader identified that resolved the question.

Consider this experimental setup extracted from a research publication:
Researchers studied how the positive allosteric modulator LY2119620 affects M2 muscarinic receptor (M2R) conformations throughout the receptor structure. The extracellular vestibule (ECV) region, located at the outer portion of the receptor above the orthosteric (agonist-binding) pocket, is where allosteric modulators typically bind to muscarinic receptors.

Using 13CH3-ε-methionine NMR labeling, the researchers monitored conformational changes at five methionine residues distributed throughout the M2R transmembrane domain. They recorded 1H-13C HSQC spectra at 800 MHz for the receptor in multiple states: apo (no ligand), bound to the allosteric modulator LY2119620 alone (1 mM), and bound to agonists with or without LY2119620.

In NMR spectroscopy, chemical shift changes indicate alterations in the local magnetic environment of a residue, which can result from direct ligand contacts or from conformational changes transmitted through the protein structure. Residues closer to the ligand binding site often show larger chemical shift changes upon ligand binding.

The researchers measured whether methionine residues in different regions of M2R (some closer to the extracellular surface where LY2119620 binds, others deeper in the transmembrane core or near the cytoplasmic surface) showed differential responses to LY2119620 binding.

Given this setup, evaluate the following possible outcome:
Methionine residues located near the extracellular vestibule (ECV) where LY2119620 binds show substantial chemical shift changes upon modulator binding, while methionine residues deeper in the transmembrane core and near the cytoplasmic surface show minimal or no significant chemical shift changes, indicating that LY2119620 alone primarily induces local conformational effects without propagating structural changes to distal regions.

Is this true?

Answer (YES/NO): NO